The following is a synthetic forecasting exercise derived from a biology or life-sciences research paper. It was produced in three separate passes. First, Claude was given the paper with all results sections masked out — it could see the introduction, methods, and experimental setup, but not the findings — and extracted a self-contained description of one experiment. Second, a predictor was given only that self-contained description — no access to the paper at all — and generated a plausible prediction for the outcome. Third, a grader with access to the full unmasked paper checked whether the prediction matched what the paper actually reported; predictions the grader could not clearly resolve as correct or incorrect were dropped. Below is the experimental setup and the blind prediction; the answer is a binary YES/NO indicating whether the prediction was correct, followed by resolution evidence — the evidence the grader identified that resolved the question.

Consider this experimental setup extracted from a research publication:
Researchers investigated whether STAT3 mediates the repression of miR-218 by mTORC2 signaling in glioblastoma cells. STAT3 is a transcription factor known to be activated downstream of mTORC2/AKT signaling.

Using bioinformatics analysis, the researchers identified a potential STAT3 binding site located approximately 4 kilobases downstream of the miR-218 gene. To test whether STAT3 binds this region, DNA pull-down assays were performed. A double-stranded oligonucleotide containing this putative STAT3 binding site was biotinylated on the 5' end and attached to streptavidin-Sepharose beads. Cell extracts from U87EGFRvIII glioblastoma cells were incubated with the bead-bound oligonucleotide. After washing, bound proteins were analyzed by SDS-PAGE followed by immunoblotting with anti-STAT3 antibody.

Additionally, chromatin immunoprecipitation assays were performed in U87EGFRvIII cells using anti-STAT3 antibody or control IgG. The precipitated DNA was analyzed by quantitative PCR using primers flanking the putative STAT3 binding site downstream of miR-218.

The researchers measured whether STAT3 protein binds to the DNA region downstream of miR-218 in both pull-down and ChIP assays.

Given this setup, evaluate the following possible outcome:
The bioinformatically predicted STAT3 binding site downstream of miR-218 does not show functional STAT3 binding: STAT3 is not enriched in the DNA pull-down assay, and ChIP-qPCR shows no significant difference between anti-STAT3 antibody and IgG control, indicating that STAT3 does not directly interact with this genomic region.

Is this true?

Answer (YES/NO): NO